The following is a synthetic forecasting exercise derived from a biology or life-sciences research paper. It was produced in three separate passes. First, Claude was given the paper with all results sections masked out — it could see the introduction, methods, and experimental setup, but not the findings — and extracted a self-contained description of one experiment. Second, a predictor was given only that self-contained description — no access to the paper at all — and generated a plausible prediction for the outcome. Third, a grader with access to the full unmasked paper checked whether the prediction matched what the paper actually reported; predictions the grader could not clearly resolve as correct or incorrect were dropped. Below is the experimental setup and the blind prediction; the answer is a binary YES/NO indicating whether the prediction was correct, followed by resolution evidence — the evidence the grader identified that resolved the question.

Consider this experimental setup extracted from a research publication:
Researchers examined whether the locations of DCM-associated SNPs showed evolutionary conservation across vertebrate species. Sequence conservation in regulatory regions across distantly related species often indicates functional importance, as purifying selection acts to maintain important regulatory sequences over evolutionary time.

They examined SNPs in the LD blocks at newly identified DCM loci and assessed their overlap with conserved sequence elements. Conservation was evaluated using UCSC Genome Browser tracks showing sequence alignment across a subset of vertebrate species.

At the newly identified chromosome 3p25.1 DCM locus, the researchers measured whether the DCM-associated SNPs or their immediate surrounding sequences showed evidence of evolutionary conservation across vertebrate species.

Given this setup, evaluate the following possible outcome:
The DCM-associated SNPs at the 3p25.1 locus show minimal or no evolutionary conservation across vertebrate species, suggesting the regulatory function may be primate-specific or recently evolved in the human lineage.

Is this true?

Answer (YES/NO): NO